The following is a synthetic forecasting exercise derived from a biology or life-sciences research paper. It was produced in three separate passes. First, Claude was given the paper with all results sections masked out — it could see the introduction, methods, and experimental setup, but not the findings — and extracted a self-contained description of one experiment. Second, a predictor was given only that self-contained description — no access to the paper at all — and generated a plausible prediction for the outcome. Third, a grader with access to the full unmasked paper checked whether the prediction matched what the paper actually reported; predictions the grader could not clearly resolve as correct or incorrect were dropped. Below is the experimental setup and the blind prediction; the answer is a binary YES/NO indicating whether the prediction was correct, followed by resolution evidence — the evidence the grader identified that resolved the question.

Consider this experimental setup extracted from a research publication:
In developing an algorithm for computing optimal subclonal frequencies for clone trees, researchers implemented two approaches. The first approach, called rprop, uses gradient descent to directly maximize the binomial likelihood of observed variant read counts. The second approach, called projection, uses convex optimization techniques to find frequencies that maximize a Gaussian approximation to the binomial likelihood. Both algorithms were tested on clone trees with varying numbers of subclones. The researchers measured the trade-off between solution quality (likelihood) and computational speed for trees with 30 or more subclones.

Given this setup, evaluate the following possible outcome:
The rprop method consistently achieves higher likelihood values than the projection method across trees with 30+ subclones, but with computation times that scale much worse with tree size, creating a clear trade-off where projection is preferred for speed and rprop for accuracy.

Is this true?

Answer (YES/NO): NO